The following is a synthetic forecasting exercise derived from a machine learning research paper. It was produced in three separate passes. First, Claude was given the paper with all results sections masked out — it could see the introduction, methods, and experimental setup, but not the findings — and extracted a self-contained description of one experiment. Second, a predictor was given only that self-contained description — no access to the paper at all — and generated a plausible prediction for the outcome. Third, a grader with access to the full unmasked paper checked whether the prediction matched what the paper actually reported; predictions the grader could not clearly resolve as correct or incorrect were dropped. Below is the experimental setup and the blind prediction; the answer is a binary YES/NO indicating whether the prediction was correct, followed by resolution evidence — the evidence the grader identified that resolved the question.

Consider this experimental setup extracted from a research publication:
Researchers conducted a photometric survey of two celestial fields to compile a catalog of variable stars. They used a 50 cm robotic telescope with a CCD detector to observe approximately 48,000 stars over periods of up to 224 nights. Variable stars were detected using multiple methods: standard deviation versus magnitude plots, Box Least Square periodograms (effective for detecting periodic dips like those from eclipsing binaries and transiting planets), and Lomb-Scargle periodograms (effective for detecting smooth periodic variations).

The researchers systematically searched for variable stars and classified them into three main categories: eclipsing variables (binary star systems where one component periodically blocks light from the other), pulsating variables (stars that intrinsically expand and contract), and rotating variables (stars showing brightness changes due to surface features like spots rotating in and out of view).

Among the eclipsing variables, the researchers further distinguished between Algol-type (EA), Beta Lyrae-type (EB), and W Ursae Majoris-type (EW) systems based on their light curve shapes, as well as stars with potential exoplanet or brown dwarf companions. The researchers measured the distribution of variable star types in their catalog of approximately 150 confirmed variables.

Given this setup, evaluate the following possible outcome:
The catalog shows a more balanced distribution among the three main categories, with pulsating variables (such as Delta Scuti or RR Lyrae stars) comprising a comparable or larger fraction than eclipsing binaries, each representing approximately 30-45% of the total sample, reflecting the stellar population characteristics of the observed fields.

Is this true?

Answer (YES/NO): NO